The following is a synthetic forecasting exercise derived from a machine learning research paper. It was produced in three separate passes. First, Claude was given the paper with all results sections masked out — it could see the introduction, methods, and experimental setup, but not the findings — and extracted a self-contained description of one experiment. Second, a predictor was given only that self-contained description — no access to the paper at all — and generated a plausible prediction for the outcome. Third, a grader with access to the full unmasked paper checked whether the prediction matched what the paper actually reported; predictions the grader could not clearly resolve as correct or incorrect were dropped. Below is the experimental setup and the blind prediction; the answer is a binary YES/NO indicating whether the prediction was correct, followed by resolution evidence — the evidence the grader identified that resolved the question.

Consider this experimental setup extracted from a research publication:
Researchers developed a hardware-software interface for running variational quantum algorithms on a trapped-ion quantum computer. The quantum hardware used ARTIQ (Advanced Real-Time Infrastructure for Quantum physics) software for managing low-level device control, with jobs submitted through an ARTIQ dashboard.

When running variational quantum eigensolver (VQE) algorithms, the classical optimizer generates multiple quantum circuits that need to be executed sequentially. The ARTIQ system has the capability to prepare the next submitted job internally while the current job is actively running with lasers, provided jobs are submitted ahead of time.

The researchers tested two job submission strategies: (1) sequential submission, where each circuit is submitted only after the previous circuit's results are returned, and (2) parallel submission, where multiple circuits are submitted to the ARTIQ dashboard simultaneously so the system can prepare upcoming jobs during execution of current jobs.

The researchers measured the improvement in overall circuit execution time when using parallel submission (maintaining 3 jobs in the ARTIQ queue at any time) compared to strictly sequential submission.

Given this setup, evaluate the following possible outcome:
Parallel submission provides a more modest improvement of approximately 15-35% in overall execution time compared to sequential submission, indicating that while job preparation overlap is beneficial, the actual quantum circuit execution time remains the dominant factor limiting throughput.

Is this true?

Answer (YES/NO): NO